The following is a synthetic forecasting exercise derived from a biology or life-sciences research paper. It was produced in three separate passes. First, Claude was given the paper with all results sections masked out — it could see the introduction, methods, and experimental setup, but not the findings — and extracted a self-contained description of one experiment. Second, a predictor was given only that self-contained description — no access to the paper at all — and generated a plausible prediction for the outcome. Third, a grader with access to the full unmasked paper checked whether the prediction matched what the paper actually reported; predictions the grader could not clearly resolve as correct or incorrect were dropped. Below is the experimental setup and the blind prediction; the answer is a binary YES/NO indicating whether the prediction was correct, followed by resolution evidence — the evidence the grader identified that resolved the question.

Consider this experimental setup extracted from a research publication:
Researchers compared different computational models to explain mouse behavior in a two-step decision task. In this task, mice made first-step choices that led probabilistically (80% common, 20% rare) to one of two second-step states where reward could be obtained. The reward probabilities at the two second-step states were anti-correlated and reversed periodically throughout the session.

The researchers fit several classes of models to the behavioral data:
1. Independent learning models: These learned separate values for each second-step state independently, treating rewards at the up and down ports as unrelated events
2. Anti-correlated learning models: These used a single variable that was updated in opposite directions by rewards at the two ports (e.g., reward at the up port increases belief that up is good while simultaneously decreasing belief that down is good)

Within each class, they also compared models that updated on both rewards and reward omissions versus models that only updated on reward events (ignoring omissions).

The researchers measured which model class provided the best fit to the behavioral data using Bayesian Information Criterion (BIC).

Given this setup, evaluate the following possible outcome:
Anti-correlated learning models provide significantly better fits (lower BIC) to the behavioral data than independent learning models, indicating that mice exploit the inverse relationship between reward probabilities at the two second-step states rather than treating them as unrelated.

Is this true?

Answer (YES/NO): YES